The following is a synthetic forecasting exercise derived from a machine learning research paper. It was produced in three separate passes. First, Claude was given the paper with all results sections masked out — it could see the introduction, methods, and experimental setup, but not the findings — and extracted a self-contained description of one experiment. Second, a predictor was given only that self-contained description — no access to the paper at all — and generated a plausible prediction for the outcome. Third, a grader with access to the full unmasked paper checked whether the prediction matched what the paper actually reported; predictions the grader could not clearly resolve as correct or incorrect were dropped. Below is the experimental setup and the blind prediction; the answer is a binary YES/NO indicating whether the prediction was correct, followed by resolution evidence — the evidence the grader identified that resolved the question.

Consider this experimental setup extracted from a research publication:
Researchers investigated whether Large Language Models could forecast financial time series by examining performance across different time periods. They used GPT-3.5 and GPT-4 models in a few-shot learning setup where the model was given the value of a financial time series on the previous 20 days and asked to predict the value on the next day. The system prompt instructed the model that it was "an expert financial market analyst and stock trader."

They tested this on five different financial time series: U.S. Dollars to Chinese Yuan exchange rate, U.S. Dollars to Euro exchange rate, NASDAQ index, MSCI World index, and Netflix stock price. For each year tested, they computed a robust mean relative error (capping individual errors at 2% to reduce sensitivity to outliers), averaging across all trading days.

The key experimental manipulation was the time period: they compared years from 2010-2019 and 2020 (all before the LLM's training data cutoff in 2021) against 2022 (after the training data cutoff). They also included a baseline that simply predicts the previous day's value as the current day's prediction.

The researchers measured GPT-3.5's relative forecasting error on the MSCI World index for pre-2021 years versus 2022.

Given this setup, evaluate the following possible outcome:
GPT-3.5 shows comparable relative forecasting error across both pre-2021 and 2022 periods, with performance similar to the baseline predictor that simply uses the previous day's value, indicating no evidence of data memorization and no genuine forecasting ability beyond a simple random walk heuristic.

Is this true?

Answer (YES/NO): NO